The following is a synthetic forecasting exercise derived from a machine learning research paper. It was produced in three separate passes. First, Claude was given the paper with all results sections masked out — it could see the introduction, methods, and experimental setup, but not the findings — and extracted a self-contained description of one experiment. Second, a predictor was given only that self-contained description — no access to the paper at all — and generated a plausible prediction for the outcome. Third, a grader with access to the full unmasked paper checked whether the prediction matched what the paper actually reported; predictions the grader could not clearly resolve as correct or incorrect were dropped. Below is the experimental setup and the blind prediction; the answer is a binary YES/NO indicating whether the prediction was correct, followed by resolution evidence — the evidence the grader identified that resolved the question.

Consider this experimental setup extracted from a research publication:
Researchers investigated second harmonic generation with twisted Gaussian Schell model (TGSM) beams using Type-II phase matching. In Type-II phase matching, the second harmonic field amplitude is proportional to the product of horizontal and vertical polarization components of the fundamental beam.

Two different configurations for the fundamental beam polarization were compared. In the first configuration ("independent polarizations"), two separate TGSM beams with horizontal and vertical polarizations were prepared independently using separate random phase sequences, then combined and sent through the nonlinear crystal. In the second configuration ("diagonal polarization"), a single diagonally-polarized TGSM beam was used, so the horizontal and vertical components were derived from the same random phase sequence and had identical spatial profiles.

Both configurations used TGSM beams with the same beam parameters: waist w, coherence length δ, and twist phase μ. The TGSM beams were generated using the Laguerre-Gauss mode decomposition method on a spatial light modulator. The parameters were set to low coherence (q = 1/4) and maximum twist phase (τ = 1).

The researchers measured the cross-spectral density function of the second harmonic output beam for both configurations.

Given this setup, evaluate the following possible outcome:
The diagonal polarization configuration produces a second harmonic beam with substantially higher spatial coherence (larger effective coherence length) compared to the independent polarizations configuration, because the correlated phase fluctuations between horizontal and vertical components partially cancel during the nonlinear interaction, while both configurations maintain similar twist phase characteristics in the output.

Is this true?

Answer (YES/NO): NO